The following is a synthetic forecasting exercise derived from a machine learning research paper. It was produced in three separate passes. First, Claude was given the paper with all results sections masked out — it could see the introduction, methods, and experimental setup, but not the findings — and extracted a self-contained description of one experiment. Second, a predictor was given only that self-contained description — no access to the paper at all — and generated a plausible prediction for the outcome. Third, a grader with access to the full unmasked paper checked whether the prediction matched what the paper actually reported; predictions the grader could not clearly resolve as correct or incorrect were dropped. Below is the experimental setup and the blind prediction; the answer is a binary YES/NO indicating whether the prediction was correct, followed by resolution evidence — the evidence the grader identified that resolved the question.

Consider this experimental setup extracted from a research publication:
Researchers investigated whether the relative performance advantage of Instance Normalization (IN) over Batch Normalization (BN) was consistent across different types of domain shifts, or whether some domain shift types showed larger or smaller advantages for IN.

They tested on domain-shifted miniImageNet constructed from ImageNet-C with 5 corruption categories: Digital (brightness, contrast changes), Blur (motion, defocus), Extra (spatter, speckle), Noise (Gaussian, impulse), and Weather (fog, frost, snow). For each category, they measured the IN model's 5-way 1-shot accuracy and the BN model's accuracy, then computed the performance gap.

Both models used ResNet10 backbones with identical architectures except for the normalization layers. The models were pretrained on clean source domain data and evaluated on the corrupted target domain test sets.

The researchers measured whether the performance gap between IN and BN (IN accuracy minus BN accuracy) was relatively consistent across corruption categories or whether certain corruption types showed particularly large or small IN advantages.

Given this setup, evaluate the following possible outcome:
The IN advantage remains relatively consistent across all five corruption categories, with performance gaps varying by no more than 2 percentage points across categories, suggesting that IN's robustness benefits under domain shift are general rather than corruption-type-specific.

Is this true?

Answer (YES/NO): NO